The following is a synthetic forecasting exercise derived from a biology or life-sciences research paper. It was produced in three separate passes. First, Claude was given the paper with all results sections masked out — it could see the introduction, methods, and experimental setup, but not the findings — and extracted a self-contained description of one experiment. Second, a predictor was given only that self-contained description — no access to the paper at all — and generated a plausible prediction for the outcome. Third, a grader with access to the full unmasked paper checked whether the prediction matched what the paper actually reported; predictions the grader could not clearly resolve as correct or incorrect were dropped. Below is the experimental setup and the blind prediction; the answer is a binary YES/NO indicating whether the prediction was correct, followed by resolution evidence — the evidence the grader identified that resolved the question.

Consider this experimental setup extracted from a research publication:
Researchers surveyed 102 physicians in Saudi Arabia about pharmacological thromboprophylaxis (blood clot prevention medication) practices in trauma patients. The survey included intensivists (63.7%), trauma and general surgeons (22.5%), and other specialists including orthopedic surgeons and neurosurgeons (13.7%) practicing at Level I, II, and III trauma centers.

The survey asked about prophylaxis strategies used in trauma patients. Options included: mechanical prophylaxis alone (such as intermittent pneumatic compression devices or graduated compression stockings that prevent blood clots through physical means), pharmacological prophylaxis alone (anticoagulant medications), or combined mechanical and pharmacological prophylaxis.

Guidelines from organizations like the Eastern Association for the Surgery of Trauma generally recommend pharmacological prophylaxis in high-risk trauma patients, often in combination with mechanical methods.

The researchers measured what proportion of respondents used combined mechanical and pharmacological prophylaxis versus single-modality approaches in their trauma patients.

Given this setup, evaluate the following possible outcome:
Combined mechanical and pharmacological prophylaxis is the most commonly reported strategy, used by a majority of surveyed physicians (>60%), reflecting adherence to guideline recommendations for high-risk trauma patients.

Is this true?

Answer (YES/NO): NO